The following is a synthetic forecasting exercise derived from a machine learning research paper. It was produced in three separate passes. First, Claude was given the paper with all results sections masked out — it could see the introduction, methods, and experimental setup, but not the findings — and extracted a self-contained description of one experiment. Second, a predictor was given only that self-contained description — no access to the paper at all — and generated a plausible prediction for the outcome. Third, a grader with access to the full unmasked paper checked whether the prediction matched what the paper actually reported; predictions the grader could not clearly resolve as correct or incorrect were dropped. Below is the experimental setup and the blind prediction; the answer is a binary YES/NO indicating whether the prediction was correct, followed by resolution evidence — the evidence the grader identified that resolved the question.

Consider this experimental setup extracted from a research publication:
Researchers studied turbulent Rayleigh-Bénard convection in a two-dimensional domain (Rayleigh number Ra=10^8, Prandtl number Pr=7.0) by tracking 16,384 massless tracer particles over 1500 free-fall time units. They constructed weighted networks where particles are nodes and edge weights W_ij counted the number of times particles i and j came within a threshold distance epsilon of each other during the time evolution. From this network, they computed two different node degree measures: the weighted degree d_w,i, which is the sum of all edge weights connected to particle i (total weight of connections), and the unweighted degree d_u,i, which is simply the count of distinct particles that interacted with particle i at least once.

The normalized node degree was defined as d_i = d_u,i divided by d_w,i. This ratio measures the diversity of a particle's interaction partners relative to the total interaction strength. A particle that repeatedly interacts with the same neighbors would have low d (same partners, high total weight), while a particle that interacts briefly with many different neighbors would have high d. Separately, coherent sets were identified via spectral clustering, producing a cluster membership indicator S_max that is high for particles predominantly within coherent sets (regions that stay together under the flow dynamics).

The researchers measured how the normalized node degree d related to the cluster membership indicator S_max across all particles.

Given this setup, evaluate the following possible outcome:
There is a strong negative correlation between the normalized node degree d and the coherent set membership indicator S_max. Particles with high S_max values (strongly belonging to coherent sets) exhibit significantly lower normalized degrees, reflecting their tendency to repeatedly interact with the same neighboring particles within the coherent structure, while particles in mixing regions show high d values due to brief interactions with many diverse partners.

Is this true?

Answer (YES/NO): YES